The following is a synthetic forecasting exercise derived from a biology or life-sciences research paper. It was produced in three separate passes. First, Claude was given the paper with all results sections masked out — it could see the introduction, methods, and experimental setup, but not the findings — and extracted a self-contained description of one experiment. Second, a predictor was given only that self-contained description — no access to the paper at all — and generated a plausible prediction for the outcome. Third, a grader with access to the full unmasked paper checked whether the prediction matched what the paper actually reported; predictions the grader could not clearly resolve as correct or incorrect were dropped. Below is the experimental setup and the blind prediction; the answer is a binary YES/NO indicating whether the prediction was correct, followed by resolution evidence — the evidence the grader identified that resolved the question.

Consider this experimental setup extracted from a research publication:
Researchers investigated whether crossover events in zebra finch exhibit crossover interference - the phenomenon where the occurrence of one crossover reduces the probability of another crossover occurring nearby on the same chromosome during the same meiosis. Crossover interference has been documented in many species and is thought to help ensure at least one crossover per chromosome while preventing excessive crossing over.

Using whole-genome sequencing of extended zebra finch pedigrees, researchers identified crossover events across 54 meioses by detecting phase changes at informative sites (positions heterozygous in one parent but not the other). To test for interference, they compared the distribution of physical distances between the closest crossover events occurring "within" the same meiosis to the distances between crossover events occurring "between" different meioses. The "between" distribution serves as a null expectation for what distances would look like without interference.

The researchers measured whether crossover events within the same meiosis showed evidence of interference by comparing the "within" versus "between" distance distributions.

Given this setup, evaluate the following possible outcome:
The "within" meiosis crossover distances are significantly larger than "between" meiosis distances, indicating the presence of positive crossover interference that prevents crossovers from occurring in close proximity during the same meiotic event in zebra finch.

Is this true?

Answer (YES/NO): YES